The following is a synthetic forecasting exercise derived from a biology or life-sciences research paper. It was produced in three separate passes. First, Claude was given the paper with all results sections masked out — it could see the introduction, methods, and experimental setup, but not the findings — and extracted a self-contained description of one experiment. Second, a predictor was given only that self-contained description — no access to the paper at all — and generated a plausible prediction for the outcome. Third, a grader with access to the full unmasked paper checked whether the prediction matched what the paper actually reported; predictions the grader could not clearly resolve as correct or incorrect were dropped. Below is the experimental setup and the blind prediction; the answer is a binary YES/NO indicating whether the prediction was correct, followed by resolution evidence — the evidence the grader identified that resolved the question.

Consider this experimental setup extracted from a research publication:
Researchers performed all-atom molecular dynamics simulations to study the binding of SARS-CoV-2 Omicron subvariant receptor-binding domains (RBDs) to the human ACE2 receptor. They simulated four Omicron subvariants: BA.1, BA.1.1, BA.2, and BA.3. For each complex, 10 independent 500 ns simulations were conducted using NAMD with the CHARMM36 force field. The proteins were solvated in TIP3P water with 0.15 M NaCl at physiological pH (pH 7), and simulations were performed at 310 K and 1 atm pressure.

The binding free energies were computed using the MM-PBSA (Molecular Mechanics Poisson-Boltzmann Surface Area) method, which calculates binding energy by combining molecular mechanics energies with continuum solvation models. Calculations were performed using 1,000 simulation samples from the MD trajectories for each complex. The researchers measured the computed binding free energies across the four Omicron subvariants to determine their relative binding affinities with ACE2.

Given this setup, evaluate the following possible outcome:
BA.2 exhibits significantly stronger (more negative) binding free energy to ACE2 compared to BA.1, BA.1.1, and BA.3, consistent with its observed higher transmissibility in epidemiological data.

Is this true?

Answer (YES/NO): NO